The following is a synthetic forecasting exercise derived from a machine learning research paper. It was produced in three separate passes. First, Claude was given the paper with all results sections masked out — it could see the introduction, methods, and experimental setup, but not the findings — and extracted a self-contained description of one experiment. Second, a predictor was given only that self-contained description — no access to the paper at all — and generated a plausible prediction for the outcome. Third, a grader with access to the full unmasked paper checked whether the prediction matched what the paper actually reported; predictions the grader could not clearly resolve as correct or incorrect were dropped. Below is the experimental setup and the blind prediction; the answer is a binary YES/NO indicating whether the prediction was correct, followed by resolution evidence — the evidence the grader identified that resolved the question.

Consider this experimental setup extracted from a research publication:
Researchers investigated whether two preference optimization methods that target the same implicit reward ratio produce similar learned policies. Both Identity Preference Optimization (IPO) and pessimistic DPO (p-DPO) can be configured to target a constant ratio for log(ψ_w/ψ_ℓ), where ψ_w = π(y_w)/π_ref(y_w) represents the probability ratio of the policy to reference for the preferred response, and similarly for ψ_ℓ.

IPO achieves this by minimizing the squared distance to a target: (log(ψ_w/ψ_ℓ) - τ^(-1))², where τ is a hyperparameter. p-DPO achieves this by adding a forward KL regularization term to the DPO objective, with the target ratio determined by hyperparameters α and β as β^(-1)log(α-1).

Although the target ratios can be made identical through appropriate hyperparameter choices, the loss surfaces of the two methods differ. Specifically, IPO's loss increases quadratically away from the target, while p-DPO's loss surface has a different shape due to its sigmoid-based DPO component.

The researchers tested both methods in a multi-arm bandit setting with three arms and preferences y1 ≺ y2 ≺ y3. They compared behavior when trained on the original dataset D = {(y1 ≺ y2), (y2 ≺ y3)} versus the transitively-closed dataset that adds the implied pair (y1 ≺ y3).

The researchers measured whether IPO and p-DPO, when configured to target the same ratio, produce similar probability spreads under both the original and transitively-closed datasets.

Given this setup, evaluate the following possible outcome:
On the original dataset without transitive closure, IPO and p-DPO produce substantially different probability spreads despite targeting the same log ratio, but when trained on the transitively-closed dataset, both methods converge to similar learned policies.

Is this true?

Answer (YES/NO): NO